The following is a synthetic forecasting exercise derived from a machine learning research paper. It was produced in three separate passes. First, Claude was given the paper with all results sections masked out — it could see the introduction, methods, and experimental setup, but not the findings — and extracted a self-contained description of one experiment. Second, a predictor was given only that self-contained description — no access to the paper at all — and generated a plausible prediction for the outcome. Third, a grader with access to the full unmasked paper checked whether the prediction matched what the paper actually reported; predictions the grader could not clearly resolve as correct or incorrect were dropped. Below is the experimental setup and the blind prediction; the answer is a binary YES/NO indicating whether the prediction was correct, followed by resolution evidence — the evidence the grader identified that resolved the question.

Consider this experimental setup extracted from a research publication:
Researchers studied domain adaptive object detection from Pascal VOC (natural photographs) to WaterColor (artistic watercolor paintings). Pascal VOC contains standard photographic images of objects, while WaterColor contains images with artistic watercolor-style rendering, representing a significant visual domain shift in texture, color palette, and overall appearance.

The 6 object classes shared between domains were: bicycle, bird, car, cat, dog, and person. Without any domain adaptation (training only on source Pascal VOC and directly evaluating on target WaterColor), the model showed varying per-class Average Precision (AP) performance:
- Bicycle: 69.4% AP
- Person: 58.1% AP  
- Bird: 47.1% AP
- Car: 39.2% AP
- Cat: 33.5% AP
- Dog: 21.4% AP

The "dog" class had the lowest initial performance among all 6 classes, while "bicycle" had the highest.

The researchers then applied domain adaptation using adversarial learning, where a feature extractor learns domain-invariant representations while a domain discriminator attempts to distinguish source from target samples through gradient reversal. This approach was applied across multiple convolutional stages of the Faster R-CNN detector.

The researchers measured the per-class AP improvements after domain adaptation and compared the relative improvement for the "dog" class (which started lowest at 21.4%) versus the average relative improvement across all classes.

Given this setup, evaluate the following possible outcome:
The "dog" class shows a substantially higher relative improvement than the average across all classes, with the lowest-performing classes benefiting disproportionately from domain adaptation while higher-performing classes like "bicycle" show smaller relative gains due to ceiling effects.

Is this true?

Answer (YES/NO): YES